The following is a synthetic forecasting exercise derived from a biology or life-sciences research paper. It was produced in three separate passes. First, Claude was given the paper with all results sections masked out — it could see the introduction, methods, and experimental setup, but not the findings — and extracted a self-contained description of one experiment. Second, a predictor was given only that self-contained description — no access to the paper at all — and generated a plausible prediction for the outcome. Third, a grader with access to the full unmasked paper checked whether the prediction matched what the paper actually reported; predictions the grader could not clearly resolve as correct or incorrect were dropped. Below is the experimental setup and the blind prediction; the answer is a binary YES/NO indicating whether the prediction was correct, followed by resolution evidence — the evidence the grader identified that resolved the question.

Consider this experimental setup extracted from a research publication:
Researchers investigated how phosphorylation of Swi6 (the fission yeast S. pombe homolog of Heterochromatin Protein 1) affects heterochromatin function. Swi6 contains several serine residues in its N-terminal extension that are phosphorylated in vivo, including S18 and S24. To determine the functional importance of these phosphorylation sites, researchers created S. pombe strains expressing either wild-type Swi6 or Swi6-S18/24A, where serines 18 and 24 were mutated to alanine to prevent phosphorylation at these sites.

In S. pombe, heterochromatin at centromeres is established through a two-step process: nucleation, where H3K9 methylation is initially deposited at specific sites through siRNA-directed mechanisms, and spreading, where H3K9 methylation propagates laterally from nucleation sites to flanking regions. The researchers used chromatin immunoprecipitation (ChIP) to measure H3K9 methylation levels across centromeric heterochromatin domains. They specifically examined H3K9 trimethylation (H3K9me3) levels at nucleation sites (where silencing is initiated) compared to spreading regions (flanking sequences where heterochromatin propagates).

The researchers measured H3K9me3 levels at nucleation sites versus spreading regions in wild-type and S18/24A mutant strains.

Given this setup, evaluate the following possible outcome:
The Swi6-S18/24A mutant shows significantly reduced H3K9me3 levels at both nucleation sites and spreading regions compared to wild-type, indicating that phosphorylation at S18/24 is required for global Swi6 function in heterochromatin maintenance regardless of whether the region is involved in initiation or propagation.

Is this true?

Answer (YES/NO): NO